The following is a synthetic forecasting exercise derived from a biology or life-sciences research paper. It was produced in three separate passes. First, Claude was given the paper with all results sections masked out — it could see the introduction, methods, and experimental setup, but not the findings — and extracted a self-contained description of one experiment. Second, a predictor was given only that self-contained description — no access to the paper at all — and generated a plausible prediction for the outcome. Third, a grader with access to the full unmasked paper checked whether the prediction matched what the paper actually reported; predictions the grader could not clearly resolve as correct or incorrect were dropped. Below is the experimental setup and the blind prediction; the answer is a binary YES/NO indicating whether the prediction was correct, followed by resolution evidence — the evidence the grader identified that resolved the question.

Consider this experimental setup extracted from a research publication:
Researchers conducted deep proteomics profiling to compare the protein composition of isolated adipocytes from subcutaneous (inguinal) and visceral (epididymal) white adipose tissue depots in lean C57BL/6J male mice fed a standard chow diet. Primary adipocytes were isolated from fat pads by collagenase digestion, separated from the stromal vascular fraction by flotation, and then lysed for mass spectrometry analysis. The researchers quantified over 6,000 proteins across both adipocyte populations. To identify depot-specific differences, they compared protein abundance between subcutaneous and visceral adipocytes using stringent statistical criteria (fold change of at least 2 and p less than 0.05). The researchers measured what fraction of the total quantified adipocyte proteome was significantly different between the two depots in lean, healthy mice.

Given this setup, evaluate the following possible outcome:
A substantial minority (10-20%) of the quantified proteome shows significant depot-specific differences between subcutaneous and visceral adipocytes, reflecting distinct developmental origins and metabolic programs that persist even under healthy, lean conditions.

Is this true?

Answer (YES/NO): NO